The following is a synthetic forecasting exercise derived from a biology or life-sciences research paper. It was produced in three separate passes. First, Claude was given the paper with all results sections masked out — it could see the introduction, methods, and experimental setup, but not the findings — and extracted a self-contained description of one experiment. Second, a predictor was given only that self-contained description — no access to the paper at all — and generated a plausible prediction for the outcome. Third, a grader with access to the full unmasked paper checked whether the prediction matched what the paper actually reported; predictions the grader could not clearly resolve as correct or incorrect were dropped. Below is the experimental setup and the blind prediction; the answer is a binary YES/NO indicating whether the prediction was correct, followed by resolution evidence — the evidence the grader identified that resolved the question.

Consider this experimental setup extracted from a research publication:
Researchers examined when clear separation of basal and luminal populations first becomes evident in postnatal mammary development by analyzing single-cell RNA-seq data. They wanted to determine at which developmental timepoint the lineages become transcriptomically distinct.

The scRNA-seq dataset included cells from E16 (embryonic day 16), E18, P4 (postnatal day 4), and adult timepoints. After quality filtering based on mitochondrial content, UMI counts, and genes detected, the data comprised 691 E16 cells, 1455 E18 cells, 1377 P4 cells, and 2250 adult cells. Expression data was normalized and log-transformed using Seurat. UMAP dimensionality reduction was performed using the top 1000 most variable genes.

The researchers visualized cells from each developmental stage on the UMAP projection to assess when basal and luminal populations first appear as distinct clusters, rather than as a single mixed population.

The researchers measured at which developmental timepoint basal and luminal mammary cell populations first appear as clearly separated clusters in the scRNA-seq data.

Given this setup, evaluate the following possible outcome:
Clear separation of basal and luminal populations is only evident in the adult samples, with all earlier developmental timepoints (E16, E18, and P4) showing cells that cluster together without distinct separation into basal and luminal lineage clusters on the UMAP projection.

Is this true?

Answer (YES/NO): NO